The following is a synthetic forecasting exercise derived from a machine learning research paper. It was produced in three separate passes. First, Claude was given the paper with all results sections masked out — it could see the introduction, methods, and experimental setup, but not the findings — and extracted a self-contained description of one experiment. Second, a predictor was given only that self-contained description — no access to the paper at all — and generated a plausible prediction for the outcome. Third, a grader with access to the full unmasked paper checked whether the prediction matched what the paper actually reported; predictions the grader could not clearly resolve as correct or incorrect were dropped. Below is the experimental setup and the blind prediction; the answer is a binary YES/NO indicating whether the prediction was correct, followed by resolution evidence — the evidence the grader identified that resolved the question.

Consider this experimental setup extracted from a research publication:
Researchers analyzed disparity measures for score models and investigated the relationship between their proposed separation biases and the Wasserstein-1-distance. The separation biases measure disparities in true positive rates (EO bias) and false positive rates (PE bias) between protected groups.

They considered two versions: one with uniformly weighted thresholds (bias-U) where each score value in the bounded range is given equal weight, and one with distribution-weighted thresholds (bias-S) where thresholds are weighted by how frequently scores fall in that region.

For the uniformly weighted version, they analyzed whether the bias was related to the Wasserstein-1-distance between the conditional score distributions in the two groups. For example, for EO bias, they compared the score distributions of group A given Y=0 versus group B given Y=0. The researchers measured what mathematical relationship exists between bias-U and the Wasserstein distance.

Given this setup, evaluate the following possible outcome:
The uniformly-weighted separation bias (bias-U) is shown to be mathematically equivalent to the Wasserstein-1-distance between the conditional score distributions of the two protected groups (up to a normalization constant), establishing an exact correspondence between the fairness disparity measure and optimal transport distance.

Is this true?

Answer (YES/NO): YES